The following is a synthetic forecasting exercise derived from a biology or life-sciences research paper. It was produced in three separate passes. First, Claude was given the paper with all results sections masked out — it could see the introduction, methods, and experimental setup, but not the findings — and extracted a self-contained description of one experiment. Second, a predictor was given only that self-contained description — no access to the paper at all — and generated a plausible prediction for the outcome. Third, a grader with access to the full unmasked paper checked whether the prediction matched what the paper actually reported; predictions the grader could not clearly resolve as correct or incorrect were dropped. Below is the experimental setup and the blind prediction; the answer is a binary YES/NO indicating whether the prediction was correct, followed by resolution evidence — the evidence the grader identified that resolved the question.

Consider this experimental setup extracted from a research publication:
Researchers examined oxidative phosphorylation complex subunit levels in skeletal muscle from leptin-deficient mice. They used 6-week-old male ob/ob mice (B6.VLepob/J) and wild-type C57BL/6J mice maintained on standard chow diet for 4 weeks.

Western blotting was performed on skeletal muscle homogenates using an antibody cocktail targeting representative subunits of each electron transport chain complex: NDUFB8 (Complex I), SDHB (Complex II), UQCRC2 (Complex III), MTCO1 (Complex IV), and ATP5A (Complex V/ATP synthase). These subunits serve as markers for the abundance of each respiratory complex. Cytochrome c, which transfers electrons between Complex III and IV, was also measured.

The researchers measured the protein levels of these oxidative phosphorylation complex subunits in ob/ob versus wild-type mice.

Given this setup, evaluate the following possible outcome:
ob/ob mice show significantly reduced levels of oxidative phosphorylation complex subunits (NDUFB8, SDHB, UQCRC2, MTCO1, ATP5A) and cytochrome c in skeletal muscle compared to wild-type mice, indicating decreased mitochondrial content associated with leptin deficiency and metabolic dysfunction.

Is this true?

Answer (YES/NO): NO